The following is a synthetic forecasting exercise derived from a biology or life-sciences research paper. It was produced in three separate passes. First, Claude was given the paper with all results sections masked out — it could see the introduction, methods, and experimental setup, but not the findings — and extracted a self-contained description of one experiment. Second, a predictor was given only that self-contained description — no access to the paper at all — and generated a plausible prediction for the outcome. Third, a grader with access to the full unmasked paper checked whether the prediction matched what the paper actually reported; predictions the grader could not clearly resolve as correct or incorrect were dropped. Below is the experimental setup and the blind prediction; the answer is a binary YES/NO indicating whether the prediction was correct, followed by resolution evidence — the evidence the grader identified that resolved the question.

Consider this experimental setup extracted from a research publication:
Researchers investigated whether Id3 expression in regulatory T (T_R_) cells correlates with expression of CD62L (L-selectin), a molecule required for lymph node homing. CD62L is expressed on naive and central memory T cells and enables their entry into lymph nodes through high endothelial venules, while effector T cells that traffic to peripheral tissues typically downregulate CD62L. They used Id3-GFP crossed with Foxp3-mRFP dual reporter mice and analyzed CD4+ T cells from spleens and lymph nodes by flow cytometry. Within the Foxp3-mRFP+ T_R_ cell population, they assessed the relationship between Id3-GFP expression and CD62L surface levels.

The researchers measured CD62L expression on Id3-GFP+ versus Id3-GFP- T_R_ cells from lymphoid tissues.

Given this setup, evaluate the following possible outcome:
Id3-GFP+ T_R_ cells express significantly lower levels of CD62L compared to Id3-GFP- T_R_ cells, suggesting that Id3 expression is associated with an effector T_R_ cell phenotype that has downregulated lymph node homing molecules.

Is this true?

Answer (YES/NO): NO